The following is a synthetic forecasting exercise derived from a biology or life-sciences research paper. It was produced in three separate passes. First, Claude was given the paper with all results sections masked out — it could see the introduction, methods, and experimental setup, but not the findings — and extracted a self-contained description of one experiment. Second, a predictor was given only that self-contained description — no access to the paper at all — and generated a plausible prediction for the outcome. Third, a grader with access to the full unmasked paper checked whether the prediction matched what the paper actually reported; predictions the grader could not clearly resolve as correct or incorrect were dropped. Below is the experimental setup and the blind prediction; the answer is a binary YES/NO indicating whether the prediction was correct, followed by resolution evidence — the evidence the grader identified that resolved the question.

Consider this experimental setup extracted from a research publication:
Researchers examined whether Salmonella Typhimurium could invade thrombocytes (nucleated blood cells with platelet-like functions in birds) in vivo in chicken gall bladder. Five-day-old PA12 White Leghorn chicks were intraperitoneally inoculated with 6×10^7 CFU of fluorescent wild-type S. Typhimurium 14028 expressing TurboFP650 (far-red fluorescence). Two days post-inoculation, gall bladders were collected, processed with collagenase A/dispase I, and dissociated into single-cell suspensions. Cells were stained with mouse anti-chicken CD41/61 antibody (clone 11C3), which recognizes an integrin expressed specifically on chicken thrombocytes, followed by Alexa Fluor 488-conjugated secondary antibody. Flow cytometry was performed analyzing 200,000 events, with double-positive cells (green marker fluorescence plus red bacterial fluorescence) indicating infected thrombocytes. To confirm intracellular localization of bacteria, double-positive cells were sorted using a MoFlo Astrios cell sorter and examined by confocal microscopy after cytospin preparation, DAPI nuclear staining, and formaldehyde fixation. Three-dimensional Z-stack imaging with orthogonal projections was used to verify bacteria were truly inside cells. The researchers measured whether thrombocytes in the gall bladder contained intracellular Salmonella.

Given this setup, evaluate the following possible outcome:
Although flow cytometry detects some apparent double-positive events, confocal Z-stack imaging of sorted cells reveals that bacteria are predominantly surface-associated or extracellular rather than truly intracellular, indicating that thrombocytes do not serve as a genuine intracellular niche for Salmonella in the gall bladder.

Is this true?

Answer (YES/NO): NO